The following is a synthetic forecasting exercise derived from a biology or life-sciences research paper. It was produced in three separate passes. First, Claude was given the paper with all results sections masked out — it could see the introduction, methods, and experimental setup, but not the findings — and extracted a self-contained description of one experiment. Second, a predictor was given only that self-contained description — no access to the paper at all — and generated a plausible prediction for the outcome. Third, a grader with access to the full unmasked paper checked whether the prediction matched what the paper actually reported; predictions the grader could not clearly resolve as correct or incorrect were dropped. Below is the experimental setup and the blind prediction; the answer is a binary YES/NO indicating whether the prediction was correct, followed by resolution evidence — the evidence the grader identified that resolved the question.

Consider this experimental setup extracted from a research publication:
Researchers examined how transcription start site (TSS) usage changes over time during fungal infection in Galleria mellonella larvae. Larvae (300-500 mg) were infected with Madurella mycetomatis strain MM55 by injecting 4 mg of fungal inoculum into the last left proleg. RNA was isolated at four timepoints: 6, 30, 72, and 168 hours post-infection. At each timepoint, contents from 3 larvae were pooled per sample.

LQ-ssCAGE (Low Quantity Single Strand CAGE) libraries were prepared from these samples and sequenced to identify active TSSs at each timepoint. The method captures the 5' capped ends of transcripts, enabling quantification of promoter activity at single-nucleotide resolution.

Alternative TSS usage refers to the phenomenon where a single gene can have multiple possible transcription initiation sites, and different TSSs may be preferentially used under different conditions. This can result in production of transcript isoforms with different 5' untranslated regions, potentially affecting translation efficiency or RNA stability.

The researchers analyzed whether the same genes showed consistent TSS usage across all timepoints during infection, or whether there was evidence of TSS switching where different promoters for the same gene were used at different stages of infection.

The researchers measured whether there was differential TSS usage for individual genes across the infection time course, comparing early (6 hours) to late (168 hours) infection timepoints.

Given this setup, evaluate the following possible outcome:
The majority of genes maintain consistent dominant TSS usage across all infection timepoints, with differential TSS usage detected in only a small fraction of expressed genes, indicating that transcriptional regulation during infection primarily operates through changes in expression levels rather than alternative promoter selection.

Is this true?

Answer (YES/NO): NO